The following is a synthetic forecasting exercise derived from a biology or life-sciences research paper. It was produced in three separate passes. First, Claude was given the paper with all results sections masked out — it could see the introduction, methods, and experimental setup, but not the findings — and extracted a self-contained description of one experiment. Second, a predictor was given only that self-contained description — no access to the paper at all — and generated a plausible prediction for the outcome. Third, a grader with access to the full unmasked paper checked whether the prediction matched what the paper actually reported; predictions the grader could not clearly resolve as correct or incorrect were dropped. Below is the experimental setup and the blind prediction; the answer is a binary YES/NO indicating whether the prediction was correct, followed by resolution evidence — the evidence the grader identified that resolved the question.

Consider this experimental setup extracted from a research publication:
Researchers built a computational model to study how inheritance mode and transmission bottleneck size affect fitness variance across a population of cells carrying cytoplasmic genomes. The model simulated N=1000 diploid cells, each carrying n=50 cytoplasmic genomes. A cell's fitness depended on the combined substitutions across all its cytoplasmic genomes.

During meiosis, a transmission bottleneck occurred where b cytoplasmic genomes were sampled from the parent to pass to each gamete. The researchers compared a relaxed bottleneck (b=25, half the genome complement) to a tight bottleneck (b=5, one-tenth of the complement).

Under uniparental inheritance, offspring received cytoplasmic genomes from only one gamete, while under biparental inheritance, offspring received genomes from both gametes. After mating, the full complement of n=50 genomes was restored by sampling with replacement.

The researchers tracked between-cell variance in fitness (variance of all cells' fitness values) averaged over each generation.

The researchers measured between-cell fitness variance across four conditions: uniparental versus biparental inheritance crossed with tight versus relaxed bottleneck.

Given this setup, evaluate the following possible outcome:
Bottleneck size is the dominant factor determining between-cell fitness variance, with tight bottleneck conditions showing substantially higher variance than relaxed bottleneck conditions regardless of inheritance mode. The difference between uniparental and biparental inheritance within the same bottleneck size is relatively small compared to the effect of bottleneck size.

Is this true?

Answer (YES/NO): NO